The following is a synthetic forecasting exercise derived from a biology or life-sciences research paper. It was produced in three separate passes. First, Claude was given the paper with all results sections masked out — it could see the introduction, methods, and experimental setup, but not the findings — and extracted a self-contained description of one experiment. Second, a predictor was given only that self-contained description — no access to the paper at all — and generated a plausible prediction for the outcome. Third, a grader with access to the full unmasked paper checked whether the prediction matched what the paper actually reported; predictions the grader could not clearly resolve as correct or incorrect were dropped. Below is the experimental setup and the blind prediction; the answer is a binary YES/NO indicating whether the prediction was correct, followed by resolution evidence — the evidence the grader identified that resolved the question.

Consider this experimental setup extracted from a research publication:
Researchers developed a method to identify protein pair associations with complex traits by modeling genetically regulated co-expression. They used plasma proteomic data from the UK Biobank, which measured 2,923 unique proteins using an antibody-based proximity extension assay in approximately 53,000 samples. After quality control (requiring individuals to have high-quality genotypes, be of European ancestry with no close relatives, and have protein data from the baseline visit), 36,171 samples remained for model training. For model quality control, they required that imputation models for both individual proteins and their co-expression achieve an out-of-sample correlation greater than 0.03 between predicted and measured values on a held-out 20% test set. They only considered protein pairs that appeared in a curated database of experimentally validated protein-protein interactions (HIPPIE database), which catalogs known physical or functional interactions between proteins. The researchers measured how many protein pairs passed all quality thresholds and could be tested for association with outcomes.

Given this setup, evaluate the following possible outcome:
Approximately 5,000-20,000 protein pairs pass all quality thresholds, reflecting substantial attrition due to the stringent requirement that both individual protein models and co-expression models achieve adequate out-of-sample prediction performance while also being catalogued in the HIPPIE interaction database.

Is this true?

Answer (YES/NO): NO